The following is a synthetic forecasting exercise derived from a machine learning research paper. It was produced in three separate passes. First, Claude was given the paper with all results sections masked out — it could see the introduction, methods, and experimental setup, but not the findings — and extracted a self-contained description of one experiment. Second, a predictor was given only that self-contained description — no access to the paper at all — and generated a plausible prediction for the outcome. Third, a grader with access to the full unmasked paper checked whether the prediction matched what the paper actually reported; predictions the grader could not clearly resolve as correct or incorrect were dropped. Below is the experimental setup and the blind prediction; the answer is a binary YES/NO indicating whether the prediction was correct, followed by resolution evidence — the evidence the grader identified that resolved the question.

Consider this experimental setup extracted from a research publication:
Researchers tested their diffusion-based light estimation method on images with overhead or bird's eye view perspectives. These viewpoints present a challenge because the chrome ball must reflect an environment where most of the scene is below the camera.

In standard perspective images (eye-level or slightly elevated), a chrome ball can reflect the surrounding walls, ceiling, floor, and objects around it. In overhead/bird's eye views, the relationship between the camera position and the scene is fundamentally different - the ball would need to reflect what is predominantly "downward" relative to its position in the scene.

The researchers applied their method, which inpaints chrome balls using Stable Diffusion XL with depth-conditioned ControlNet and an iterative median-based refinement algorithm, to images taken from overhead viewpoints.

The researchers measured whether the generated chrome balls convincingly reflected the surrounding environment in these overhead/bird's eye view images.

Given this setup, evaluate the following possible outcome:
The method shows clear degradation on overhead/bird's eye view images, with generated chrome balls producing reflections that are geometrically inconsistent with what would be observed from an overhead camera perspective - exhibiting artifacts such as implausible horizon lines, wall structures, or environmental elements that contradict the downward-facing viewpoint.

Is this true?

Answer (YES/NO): NO